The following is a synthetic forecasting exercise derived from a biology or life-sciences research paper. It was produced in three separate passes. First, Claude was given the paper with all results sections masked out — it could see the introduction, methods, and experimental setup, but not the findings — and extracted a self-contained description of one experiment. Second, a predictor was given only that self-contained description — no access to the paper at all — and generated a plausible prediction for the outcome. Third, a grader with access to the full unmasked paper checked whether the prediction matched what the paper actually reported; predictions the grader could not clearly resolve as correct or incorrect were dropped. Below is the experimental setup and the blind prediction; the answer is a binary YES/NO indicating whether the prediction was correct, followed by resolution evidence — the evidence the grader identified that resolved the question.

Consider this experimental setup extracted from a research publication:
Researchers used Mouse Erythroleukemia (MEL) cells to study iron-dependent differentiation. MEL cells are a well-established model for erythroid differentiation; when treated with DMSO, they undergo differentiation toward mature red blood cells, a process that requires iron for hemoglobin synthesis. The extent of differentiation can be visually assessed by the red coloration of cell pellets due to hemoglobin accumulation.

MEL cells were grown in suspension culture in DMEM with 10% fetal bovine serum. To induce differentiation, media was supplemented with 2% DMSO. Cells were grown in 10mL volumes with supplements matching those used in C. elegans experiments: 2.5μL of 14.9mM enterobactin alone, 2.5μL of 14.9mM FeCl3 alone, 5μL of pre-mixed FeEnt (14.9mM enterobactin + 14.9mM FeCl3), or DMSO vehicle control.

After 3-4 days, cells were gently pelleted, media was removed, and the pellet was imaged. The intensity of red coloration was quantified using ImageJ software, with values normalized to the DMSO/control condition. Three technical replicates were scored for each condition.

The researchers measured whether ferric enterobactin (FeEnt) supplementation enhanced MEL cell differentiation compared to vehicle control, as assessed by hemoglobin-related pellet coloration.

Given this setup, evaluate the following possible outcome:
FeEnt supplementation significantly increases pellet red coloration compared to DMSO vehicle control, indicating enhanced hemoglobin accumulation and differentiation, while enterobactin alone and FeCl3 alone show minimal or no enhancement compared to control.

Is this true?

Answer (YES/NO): NO